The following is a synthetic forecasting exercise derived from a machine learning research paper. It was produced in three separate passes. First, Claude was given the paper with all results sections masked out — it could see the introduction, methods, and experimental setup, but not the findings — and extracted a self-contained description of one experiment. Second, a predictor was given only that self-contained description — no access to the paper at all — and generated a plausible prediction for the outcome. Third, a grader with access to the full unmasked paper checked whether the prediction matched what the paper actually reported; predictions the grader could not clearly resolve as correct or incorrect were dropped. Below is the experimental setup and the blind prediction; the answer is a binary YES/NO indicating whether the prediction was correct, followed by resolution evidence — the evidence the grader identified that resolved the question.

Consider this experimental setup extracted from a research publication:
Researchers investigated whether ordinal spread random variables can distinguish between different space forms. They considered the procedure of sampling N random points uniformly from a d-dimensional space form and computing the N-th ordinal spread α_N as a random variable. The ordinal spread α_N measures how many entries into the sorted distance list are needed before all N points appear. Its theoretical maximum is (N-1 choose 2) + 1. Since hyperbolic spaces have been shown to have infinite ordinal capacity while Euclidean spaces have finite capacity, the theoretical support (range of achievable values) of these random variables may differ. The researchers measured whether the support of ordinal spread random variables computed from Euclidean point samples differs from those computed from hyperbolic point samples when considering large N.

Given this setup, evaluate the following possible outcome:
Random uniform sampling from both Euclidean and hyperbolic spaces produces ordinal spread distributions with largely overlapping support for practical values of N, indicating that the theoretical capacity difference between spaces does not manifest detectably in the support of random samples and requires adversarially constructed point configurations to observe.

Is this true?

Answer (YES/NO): NO